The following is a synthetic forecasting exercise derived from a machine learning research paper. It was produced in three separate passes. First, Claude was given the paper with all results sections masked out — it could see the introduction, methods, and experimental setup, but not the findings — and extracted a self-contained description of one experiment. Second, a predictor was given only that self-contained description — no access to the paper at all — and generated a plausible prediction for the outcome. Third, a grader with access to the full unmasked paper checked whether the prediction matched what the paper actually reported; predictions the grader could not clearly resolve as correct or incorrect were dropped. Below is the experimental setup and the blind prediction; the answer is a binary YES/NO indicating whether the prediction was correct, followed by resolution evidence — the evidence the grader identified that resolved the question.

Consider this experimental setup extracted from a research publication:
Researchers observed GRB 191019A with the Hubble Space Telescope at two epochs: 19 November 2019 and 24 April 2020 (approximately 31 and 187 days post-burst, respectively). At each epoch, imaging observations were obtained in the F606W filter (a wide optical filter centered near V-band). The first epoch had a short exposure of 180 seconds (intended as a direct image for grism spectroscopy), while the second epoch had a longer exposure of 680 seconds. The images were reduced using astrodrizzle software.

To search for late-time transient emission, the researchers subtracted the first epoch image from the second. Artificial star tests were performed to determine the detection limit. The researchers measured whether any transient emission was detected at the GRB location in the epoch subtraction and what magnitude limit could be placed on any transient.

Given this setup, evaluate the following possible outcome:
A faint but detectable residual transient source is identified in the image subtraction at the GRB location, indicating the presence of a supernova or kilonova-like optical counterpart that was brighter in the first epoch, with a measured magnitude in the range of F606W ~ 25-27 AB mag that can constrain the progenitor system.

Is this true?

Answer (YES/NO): NO